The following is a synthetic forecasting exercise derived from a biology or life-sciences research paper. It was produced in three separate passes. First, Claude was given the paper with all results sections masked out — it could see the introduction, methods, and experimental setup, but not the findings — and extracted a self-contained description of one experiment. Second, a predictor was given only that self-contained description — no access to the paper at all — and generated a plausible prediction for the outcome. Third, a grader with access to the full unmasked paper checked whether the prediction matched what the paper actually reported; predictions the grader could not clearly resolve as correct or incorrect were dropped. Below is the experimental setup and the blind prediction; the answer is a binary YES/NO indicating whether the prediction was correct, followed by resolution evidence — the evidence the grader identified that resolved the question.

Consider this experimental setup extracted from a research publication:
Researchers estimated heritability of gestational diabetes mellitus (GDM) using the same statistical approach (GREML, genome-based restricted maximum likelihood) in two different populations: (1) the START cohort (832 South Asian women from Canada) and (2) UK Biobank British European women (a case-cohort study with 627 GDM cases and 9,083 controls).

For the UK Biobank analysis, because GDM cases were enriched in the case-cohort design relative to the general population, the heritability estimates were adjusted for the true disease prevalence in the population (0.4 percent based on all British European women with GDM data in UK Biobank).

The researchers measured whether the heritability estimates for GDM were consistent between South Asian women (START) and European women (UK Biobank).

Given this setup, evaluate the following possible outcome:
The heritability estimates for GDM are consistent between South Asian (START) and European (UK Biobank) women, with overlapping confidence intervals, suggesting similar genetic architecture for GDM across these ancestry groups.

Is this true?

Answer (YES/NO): NO